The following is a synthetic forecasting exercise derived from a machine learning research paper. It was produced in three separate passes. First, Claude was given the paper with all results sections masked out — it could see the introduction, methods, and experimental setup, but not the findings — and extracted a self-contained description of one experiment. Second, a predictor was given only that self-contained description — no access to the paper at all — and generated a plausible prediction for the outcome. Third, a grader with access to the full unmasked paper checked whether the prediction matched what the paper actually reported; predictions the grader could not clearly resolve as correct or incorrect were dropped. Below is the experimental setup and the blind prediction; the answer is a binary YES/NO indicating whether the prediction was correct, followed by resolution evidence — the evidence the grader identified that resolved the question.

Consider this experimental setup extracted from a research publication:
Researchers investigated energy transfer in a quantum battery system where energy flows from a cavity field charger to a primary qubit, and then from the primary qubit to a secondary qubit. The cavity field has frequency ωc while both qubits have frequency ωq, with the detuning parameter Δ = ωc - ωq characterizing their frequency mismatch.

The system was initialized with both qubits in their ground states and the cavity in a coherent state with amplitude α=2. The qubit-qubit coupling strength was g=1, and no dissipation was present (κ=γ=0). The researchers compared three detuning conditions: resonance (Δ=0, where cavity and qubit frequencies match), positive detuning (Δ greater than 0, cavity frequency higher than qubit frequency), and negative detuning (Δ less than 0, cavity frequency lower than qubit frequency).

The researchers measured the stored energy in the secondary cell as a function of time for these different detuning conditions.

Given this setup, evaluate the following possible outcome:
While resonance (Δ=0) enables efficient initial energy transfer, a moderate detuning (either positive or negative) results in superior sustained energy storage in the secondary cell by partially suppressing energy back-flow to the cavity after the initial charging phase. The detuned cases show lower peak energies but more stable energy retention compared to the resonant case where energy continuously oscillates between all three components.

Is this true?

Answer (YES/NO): NO